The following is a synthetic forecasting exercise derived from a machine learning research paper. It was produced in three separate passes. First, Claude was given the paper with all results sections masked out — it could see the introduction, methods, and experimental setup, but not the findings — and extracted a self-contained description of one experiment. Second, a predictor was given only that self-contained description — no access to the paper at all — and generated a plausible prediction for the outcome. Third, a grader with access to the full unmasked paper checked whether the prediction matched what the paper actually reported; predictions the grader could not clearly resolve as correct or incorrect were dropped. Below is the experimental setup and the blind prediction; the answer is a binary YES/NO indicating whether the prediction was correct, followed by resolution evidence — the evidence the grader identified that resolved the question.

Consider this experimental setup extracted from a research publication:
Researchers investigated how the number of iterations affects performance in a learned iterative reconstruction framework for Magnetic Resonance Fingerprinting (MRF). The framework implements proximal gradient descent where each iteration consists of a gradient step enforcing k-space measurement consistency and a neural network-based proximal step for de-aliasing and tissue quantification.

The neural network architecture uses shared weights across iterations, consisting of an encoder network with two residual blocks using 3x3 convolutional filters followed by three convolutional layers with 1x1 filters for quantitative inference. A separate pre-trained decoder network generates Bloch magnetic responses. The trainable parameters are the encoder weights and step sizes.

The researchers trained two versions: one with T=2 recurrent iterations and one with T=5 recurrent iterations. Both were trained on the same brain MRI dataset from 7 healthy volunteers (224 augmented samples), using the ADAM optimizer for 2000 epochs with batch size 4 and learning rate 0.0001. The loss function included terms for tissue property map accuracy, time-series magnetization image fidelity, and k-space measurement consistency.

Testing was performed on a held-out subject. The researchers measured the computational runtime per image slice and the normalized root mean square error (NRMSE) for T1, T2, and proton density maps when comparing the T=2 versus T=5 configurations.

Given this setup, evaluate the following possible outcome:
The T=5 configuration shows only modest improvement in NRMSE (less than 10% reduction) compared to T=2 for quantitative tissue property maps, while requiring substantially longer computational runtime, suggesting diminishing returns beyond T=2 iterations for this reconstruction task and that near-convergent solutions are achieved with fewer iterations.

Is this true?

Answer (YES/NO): NO